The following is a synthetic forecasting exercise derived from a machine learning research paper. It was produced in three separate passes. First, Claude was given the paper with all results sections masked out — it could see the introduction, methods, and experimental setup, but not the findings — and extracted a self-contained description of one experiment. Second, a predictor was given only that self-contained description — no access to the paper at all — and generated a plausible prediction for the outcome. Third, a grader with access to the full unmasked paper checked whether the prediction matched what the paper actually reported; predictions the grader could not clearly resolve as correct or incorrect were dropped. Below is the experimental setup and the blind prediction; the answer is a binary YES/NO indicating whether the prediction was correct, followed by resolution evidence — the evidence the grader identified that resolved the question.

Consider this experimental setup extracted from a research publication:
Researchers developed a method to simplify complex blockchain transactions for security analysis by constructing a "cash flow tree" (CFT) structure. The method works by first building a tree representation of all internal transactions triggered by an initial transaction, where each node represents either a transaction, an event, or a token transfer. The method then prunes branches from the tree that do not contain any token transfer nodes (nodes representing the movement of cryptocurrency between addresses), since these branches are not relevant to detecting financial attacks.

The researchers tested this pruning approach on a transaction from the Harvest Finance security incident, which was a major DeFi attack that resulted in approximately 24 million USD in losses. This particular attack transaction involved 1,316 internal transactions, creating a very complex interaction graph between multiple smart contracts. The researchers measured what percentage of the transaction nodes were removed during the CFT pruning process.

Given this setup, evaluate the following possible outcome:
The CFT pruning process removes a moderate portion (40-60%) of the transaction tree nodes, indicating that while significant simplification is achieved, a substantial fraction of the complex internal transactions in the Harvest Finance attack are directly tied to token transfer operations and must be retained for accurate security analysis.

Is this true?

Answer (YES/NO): NO